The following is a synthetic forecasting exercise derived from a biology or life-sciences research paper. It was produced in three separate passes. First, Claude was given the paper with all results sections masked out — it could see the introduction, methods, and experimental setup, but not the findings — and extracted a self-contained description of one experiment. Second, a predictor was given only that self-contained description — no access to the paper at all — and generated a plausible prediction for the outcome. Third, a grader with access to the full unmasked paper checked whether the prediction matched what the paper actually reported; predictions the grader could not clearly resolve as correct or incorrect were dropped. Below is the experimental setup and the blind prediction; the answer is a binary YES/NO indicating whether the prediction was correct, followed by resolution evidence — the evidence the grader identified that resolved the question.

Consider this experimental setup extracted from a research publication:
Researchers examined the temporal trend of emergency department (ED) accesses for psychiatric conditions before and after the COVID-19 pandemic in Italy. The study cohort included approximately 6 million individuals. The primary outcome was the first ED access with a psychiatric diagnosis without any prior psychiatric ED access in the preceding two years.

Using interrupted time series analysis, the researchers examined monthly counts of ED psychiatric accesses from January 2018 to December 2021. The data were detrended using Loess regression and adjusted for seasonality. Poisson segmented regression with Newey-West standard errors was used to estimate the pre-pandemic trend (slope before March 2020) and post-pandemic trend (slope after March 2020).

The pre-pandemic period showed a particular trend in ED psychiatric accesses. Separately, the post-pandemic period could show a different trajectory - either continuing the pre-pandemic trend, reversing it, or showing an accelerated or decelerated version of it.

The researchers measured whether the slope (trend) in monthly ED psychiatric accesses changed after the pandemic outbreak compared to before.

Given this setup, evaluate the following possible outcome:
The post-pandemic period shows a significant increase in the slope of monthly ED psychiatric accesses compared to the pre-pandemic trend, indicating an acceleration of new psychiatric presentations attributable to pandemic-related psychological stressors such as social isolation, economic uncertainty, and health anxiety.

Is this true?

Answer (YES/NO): NO